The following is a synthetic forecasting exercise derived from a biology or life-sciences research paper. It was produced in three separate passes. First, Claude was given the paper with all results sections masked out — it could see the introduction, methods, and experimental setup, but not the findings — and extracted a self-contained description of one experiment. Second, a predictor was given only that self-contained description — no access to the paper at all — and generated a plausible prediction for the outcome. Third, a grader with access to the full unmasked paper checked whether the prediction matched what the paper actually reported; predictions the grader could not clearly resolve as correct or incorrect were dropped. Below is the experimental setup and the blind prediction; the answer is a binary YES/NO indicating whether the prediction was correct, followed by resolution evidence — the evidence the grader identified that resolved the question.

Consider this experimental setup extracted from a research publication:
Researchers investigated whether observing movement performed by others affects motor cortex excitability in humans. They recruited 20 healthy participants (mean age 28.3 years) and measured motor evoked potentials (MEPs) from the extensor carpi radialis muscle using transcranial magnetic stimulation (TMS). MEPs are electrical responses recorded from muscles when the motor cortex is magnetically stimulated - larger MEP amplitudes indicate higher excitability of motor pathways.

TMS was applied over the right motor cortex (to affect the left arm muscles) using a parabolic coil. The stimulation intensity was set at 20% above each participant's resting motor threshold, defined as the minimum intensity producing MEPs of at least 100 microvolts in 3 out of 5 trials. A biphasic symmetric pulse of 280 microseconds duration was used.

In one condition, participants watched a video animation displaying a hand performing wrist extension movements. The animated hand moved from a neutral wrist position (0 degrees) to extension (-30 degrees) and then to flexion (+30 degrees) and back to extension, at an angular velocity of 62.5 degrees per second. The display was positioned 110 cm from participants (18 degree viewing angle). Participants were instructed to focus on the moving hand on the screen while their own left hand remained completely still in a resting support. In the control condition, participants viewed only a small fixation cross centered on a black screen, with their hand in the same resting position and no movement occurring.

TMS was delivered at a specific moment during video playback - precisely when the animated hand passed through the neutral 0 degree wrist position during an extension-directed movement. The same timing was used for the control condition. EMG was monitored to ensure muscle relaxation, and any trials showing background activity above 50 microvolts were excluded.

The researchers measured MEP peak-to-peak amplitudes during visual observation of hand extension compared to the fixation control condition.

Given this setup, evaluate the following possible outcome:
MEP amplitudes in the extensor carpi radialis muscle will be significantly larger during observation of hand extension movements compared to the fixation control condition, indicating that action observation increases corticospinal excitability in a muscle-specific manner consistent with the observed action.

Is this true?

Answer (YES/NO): YES